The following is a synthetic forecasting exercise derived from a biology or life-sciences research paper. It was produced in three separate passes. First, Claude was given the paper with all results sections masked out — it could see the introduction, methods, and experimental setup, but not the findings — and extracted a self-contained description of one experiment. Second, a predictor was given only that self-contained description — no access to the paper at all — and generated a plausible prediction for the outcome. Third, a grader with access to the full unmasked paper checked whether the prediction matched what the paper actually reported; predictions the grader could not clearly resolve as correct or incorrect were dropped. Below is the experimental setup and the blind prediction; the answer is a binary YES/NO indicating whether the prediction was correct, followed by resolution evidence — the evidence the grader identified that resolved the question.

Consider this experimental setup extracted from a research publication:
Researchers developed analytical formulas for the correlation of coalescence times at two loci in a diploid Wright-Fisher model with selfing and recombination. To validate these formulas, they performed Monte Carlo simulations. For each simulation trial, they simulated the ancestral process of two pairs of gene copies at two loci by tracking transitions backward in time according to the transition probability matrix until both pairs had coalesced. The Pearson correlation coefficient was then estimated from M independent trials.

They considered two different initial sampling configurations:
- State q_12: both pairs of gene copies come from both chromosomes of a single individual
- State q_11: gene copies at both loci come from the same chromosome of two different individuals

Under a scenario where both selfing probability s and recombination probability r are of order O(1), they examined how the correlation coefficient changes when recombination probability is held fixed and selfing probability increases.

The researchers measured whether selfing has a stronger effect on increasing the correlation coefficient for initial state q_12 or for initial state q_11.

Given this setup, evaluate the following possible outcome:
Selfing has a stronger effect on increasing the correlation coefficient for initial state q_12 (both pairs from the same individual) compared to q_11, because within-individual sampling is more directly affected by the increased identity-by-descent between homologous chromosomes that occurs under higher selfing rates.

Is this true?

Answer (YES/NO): YES